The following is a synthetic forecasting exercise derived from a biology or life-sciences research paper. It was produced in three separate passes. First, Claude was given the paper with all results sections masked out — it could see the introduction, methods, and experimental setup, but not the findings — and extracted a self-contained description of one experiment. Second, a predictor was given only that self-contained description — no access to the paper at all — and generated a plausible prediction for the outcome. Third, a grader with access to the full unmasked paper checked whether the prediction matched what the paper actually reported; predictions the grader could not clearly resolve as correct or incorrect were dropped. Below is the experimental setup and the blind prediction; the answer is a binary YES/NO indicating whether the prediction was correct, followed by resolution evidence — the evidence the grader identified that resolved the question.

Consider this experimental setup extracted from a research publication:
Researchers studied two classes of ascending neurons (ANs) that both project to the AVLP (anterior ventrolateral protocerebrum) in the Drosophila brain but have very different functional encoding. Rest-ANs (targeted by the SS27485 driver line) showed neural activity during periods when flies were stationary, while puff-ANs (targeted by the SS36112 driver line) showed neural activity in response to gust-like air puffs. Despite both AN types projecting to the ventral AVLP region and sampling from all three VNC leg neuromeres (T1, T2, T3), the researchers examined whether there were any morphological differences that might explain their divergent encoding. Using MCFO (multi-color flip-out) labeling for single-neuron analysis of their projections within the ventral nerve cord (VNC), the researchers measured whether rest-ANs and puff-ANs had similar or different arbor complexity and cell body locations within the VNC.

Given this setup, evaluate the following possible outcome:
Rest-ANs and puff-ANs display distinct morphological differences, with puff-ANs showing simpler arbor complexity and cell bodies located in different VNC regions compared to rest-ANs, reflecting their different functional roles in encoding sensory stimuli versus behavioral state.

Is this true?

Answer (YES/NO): NO